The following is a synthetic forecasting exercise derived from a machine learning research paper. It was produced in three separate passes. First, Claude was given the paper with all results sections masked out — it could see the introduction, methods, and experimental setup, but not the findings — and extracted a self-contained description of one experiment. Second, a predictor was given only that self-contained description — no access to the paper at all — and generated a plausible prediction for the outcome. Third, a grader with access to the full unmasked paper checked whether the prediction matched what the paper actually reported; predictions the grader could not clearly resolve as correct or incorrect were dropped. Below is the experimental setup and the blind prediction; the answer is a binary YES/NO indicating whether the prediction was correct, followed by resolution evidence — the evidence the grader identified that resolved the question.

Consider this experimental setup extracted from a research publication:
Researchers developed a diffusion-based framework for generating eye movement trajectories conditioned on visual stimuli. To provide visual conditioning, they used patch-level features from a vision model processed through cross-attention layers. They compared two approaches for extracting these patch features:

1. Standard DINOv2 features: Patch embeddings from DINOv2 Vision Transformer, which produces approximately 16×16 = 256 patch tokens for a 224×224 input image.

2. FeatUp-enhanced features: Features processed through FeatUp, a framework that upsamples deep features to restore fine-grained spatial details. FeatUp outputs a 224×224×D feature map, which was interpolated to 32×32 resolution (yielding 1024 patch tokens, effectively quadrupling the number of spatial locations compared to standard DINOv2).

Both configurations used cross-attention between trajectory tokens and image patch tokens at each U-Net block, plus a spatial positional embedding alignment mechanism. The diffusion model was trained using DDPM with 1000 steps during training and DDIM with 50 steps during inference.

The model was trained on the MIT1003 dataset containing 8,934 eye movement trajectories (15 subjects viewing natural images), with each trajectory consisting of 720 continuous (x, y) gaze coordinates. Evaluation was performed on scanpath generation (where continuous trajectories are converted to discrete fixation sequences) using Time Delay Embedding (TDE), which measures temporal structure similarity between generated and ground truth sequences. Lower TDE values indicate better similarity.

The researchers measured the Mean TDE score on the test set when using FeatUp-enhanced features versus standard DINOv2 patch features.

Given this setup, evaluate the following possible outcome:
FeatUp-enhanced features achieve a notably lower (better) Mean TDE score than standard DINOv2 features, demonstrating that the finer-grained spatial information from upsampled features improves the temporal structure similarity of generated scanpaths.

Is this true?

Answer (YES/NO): YES